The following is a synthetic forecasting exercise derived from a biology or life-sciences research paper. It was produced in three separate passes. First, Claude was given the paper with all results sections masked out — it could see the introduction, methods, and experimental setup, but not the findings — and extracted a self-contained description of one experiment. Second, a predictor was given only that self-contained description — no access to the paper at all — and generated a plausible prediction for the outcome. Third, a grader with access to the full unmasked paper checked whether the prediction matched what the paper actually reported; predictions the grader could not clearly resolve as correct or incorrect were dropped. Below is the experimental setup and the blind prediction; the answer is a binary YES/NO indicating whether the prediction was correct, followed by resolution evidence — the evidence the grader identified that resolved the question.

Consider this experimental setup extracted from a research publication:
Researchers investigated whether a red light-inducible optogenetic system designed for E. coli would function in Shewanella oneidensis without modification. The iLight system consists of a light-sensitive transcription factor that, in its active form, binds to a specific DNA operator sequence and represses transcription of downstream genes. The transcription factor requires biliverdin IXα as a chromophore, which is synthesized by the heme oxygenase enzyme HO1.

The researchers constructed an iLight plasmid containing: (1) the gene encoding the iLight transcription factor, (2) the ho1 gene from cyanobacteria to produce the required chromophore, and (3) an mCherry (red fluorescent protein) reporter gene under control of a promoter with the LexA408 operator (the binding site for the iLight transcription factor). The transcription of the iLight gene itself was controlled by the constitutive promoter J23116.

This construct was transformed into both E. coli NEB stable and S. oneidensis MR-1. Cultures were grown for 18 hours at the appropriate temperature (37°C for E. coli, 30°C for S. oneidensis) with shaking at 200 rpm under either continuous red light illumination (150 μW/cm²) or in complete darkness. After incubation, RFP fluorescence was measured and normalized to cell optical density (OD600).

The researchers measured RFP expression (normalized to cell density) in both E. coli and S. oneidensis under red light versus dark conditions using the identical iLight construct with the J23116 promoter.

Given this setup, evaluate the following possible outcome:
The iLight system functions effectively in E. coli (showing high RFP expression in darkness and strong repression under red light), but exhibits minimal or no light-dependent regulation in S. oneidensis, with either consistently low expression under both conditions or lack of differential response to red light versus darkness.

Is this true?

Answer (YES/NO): YES